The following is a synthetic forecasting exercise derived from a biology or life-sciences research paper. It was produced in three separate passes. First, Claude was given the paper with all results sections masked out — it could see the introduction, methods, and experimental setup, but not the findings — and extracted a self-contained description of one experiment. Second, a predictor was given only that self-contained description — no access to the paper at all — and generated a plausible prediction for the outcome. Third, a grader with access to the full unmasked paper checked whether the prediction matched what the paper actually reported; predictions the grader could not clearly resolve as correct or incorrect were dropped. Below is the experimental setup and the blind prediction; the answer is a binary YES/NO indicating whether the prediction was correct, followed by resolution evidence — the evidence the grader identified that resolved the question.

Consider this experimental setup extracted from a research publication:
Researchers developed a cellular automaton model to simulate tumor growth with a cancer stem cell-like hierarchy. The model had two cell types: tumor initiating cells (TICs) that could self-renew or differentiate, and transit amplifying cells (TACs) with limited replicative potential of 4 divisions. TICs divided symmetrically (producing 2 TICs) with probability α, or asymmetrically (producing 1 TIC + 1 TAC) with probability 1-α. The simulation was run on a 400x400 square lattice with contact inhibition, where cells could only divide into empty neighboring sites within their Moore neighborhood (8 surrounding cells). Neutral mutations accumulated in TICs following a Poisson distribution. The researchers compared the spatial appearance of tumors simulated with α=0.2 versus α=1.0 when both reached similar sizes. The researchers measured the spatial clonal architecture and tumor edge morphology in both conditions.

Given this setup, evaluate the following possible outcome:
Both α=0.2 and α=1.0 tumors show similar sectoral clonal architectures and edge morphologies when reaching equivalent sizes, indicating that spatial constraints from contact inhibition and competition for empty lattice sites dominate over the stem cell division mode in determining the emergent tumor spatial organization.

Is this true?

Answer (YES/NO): NO